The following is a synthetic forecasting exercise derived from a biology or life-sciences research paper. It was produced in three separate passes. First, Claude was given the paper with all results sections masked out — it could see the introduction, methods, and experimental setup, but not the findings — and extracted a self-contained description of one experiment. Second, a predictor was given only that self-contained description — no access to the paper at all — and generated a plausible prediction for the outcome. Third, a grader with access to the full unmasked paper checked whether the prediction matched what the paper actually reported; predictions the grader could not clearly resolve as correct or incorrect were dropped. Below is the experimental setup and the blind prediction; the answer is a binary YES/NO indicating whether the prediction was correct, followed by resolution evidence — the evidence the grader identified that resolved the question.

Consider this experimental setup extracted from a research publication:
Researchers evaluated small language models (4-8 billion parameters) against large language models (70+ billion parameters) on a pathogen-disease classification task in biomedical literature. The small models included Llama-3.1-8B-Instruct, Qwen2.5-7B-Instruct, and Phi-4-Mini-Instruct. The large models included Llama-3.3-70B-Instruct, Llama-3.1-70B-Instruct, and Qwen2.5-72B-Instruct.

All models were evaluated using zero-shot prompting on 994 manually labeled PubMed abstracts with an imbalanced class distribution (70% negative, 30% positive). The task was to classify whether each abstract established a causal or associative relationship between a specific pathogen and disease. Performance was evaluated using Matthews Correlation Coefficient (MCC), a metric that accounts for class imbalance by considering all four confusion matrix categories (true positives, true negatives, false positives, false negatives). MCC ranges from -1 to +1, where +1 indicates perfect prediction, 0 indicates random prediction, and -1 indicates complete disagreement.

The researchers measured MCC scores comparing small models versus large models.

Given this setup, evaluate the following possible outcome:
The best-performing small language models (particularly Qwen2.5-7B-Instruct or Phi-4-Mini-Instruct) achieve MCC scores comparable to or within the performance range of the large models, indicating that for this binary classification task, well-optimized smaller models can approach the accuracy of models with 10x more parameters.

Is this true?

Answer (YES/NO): NO